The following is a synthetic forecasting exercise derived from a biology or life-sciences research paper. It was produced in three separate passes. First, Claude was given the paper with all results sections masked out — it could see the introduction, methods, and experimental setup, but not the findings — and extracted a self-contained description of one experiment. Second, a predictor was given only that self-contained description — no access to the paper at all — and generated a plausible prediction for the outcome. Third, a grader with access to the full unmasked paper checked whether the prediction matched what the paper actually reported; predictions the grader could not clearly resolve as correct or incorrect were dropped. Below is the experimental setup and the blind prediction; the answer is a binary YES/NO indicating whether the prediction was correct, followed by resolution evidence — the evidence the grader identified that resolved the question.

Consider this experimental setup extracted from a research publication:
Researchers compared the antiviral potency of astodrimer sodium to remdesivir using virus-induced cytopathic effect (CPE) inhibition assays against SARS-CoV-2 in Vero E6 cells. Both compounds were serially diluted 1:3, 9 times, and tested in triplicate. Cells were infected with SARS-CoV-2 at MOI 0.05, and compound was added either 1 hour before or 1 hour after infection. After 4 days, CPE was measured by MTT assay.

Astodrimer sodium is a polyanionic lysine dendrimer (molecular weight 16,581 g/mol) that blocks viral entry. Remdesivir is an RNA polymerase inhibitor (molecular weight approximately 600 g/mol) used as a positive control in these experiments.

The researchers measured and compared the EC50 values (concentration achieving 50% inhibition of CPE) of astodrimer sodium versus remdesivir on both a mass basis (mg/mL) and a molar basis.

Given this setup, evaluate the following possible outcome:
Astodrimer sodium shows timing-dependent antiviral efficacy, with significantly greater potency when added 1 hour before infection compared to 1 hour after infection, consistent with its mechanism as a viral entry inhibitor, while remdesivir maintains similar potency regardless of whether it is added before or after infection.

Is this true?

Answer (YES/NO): NO